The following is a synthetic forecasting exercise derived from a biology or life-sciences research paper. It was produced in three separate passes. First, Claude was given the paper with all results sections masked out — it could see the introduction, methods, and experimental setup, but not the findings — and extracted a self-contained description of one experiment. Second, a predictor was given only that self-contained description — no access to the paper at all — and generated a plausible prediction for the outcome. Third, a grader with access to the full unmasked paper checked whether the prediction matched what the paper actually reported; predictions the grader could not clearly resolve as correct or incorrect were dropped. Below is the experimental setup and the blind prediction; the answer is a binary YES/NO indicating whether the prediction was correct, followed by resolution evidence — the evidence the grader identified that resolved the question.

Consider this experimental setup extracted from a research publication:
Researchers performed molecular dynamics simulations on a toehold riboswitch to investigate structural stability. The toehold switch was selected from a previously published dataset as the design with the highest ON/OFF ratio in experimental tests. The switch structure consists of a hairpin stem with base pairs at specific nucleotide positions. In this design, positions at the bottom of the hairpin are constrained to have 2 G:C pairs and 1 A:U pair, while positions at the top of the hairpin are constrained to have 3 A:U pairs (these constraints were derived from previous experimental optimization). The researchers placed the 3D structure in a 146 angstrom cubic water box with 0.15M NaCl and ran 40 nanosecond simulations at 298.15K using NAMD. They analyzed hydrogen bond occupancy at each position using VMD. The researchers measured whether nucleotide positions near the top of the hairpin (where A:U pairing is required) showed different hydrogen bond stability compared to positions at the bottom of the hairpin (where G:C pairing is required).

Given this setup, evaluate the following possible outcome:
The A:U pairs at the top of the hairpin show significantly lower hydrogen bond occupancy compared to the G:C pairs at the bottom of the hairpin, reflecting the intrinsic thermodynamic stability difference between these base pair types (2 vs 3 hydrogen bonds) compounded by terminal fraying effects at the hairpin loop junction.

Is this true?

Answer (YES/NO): NO